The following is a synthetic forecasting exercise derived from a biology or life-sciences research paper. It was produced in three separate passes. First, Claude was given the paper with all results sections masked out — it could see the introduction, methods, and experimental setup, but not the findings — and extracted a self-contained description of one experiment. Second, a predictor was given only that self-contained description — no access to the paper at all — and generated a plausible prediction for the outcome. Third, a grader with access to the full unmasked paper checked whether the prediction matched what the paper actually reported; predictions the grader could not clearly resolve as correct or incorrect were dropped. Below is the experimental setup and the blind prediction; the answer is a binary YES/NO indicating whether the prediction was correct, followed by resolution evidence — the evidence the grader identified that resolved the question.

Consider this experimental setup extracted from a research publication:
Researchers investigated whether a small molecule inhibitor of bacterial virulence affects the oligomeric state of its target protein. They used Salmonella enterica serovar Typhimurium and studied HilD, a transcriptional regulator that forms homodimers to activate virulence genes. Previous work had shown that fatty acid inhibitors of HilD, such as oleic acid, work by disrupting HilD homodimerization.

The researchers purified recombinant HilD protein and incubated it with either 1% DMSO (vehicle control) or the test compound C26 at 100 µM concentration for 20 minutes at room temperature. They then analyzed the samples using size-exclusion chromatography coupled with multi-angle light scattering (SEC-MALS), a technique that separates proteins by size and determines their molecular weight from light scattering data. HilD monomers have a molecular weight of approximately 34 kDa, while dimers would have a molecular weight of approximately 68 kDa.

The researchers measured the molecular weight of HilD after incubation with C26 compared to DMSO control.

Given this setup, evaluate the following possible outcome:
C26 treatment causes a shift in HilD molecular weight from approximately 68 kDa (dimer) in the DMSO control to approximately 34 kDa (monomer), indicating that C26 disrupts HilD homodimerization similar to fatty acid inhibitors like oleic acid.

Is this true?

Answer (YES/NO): NO